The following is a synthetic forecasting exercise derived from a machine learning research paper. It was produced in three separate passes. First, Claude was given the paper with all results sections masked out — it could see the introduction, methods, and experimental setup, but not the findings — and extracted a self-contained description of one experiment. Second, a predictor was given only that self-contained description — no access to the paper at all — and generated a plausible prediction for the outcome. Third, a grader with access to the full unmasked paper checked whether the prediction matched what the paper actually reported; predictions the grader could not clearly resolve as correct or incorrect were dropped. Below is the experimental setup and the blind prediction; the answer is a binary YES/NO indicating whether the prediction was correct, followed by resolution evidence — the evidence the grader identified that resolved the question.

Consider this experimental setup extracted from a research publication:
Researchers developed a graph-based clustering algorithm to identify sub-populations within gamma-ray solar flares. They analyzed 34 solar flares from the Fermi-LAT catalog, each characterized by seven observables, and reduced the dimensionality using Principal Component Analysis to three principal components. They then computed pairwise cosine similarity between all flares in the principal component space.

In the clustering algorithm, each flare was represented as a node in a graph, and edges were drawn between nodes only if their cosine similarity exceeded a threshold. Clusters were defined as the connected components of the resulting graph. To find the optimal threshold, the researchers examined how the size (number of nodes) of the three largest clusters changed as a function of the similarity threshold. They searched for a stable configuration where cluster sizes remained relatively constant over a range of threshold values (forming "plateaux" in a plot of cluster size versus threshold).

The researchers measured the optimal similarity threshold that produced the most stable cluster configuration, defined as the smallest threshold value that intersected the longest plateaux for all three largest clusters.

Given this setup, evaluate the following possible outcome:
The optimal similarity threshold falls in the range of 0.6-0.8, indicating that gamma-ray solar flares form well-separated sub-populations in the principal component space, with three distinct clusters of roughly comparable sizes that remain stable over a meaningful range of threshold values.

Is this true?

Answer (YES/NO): NO